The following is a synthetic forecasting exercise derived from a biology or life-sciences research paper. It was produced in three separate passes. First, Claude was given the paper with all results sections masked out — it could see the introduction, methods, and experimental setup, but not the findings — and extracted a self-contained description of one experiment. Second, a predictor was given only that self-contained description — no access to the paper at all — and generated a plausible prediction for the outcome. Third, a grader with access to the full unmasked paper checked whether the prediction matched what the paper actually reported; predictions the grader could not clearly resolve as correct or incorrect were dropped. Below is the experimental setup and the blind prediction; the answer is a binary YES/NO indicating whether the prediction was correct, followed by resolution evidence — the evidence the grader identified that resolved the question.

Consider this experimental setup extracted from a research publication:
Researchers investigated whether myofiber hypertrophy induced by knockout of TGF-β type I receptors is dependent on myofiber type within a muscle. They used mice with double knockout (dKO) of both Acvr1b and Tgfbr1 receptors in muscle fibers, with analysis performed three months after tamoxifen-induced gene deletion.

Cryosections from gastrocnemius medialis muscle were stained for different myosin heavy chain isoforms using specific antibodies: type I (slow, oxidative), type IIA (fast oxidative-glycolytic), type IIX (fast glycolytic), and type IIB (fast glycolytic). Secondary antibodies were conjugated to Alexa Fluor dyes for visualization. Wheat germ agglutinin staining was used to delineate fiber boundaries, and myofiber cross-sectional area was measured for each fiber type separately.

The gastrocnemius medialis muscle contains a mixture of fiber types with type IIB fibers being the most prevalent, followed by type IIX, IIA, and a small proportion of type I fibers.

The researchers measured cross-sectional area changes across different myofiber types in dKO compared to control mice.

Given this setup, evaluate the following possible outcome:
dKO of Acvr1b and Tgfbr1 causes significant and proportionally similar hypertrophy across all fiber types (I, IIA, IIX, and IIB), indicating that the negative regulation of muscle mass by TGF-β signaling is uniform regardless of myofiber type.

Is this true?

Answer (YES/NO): NO